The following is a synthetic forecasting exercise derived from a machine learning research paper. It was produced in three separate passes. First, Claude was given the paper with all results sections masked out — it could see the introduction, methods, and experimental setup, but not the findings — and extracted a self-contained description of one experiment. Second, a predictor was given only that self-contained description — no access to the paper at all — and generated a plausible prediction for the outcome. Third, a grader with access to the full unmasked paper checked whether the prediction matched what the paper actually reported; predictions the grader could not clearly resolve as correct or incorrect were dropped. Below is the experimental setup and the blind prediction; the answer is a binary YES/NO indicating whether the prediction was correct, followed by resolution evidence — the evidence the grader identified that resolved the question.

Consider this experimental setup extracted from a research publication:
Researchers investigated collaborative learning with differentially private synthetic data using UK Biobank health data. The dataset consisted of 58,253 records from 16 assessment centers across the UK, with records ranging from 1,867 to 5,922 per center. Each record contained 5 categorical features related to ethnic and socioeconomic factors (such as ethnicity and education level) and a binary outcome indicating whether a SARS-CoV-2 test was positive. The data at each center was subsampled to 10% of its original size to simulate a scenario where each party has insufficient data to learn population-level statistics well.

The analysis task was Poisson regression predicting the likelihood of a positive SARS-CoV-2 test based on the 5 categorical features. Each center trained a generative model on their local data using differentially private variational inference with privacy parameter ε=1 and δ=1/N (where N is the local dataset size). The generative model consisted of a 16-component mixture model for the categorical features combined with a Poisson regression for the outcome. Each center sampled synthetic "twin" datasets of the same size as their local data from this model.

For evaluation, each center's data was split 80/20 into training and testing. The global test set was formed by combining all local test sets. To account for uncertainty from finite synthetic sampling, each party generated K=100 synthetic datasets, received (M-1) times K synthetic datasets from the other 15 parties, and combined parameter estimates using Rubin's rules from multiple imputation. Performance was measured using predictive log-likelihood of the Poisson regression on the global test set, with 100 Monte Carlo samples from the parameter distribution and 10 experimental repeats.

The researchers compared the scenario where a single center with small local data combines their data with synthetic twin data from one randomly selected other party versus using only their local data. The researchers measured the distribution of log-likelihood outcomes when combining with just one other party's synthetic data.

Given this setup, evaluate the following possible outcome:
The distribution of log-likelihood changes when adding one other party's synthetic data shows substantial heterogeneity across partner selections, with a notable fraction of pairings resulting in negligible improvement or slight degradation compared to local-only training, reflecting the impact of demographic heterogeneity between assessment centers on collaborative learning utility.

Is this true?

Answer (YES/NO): YES